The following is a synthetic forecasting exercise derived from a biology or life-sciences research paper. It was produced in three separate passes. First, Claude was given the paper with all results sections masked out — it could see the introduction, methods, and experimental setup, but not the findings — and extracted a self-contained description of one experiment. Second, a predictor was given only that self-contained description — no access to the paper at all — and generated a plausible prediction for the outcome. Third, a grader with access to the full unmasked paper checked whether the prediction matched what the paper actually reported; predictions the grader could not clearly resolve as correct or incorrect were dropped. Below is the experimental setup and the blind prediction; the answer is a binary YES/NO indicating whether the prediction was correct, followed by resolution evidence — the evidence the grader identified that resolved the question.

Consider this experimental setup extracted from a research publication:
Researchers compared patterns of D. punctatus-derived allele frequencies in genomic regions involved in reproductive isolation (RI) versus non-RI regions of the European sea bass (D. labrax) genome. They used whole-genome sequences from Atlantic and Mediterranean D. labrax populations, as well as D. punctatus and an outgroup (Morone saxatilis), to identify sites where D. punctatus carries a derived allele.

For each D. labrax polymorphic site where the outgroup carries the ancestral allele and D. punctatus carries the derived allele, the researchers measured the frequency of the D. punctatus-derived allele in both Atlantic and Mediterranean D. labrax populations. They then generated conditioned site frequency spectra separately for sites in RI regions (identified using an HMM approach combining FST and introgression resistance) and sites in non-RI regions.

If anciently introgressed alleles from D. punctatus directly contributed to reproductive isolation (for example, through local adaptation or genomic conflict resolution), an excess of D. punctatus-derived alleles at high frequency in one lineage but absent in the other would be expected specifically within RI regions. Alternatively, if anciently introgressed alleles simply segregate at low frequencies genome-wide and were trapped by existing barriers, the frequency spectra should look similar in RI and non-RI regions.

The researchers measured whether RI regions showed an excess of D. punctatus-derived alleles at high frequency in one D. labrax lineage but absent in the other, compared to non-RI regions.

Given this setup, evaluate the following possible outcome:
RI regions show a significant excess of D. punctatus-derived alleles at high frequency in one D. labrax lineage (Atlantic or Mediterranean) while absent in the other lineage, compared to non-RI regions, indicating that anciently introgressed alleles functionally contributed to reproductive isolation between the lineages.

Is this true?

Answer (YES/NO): YES